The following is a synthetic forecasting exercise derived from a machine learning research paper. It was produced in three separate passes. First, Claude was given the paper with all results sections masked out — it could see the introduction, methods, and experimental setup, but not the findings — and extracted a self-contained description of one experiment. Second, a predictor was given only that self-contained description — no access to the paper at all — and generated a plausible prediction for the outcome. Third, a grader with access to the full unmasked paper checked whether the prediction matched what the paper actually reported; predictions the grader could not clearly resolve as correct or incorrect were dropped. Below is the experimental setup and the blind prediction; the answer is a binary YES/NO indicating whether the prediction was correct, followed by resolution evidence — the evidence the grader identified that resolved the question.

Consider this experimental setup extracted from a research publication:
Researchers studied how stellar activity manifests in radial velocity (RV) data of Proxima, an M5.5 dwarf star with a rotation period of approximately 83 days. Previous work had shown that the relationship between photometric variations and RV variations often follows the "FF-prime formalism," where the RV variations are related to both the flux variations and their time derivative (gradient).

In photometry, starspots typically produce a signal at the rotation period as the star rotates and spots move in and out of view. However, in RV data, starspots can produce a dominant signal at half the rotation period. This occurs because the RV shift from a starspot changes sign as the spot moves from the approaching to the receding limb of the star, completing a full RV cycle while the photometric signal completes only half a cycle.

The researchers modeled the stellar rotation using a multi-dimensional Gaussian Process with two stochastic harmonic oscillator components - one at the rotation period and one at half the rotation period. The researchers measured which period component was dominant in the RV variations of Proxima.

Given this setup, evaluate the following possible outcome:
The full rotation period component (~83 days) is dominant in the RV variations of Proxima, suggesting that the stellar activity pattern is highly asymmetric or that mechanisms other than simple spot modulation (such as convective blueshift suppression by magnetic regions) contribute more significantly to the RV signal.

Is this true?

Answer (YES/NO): NO